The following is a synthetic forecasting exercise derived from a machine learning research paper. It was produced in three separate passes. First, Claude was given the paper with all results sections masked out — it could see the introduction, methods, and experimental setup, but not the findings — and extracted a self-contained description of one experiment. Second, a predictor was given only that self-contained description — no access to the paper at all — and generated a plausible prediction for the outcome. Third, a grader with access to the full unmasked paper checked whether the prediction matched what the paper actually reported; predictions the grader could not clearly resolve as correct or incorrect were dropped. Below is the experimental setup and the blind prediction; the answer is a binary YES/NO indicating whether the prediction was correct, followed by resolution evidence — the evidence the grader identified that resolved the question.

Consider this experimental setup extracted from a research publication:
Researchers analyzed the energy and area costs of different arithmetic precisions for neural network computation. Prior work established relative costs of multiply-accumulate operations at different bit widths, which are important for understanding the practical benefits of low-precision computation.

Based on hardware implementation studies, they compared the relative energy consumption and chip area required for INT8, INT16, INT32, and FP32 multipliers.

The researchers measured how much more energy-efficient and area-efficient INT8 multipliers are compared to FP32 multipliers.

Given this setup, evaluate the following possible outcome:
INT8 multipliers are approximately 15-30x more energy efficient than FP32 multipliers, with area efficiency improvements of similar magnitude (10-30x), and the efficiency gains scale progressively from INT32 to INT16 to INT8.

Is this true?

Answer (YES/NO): YES